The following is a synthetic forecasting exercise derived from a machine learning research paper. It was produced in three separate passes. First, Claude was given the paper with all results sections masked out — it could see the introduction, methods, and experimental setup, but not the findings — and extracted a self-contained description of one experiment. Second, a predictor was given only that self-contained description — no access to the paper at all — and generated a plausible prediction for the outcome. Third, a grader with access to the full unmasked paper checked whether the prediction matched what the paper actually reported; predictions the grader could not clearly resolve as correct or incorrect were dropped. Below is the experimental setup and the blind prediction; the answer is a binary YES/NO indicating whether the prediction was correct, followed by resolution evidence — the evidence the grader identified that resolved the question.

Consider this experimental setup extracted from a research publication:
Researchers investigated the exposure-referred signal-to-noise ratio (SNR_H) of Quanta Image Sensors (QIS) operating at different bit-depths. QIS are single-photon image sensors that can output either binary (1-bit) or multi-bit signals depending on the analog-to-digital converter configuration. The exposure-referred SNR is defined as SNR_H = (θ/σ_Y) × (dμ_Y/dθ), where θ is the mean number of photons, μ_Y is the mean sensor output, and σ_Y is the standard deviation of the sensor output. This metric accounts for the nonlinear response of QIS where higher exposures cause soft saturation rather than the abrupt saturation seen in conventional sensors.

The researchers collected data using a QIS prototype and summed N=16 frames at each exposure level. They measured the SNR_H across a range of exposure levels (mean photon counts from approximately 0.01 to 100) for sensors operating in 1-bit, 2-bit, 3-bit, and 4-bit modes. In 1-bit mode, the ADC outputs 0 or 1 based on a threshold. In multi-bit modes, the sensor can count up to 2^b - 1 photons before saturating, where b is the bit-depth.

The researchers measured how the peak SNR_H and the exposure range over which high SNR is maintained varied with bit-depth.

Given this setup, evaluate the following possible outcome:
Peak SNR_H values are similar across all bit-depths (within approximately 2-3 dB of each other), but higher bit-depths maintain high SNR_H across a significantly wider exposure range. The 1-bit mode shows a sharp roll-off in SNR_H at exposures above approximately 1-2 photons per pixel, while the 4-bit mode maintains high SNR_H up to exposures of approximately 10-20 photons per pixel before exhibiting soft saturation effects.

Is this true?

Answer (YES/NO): NO